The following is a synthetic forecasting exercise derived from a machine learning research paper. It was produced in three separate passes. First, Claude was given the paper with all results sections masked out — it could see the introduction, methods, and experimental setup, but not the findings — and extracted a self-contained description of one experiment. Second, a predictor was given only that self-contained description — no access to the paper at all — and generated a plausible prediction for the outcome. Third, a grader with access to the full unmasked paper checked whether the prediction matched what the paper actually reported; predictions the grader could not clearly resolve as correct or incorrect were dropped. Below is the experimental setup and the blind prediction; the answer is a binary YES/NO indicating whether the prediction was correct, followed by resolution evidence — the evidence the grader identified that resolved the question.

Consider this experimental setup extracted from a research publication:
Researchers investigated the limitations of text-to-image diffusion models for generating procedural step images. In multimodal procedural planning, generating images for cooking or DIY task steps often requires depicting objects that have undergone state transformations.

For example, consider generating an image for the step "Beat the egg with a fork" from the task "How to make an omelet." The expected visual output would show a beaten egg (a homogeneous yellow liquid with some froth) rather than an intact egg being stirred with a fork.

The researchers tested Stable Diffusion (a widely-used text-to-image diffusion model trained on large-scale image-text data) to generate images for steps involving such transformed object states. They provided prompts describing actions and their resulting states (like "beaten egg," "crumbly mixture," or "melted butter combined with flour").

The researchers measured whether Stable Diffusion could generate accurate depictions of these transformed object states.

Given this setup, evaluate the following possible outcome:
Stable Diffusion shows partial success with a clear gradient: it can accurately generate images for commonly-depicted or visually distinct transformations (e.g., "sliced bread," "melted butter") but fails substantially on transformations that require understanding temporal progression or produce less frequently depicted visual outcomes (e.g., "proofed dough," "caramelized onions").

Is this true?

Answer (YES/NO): NO